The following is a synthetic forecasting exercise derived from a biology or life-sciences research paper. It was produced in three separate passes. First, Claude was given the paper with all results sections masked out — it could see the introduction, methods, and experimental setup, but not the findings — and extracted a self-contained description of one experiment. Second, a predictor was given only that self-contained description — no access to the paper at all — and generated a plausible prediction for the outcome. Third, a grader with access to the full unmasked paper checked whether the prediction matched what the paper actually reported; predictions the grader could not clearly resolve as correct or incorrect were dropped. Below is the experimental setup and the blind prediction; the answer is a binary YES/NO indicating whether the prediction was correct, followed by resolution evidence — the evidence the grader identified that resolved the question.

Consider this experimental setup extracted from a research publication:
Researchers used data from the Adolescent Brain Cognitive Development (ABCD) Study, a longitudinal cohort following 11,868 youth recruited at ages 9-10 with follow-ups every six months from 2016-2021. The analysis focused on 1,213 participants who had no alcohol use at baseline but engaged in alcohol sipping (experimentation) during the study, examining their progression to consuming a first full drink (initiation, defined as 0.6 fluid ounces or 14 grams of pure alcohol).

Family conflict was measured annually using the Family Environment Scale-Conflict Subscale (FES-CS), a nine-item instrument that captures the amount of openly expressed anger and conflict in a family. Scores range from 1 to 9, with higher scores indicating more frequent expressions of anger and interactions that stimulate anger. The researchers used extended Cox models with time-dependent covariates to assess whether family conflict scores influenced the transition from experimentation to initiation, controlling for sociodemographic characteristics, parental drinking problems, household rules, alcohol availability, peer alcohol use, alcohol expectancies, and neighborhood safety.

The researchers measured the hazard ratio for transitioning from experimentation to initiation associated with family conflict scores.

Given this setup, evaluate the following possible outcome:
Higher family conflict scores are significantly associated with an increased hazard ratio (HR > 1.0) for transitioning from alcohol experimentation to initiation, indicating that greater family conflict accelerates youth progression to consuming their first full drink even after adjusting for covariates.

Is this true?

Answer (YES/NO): YES